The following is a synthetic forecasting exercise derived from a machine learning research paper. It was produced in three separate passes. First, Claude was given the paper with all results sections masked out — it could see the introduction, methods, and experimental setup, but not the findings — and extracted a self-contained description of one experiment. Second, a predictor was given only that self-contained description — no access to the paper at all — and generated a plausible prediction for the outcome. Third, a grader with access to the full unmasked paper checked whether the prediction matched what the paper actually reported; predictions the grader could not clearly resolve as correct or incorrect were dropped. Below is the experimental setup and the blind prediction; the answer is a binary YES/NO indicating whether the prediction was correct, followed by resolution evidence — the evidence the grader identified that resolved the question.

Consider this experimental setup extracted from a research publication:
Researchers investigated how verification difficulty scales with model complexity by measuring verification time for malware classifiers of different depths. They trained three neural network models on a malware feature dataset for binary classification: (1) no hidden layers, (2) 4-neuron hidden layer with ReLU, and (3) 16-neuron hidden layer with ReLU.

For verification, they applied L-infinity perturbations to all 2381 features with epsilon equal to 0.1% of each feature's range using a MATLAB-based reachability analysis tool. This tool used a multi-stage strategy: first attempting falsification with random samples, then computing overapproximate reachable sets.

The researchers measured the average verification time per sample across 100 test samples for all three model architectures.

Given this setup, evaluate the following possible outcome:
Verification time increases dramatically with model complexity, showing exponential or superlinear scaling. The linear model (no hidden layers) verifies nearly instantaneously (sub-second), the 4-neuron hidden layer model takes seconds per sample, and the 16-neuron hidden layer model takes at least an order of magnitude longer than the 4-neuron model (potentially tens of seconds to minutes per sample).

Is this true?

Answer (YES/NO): NO